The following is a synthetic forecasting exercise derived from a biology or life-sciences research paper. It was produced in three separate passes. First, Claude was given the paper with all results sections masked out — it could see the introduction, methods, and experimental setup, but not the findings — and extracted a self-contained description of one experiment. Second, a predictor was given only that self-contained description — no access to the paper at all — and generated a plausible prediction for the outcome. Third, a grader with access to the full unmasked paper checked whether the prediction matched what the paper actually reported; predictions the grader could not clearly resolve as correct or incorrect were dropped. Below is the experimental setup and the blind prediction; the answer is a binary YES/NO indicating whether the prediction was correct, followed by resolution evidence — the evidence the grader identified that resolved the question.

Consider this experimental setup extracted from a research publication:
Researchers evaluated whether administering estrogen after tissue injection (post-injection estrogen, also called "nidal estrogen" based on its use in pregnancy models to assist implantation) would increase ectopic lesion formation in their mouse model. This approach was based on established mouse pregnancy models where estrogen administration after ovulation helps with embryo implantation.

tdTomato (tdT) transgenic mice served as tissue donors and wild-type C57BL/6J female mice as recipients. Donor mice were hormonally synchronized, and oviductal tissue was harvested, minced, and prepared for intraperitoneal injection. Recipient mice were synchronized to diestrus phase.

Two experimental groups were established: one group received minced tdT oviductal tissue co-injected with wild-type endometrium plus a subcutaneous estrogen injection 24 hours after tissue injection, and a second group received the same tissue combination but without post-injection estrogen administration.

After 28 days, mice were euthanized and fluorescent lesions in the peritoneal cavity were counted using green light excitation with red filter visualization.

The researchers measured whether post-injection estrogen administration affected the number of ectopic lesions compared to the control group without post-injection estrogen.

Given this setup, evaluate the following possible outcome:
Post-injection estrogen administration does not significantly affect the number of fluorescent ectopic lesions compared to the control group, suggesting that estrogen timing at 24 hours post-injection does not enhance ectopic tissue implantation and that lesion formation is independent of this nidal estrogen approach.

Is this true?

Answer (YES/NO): YES